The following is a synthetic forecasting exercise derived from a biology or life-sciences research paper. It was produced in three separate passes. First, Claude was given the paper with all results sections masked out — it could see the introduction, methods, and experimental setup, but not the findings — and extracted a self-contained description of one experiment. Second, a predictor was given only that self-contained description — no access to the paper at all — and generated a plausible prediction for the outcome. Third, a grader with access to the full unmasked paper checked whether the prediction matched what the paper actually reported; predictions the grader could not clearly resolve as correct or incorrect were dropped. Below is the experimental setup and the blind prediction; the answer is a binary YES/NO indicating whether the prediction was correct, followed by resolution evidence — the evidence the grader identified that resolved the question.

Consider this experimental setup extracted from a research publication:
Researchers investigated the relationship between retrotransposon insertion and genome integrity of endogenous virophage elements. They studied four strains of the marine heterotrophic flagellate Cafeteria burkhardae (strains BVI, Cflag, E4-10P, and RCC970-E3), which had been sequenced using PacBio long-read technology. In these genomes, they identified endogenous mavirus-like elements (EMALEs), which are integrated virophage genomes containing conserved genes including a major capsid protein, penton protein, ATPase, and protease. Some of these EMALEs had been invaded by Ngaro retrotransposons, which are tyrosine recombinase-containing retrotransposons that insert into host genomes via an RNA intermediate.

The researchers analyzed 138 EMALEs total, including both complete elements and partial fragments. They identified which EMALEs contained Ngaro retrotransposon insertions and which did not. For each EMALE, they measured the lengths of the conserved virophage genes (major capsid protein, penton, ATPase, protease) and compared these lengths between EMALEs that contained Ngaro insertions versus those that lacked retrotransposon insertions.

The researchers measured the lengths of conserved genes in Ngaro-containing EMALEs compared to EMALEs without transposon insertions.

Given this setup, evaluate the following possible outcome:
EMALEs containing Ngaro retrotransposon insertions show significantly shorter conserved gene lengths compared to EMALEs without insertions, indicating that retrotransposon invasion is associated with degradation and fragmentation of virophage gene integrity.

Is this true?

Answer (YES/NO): NO